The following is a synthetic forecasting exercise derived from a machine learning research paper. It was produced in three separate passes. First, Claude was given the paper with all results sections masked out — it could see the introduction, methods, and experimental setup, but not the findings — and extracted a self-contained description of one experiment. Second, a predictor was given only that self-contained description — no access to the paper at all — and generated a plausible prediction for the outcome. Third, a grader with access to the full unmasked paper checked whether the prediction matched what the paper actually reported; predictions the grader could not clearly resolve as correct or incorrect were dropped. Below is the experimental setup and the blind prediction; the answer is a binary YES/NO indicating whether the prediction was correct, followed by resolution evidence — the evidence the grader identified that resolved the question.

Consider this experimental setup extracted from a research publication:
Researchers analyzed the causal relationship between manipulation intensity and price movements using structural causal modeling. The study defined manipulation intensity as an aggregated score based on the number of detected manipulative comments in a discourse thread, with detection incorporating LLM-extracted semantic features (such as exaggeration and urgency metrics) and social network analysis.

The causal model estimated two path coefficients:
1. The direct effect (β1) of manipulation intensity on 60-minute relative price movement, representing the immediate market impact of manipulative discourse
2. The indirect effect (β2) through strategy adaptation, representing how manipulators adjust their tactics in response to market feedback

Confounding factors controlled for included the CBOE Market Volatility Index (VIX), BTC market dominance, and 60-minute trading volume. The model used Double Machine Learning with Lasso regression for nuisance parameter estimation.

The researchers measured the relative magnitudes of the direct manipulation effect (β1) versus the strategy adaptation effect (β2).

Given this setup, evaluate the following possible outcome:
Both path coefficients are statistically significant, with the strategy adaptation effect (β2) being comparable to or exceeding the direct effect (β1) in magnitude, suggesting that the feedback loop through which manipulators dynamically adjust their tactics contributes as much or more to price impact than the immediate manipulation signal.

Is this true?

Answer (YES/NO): NO